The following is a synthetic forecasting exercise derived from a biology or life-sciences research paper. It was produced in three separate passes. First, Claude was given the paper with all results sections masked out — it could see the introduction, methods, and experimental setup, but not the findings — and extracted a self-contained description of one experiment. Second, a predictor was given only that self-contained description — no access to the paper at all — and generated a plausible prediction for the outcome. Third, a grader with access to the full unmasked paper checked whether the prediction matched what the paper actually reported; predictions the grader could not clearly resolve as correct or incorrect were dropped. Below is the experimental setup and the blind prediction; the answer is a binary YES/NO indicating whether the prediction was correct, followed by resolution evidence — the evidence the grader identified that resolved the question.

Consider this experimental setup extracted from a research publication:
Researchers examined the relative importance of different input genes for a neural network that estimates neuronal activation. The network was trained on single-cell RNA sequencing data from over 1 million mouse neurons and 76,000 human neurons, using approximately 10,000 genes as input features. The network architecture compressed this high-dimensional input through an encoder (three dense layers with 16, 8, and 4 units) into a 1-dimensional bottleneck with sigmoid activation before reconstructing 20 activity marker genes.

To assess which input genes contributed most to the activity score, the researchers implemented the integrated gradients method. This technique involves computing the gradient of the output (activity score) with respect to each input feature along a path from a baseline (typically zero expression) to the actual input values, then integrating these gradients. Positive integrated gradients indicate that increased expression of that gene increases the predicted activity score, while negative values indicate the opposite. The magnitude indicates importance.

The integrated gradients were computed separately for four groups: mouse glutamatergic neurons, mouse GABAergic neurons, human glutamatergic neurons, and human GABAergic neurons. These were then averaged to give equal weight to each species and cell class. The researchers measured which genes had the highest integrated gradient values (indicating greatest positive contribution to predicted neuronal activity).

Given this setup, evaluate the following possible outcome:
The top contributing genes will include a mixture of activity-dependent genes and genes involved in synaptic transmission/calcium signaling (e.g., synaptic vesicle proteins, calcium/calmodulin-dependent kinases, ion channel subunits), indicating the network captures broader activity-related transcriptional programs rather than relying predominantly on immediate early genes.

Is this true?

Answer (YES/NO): NO